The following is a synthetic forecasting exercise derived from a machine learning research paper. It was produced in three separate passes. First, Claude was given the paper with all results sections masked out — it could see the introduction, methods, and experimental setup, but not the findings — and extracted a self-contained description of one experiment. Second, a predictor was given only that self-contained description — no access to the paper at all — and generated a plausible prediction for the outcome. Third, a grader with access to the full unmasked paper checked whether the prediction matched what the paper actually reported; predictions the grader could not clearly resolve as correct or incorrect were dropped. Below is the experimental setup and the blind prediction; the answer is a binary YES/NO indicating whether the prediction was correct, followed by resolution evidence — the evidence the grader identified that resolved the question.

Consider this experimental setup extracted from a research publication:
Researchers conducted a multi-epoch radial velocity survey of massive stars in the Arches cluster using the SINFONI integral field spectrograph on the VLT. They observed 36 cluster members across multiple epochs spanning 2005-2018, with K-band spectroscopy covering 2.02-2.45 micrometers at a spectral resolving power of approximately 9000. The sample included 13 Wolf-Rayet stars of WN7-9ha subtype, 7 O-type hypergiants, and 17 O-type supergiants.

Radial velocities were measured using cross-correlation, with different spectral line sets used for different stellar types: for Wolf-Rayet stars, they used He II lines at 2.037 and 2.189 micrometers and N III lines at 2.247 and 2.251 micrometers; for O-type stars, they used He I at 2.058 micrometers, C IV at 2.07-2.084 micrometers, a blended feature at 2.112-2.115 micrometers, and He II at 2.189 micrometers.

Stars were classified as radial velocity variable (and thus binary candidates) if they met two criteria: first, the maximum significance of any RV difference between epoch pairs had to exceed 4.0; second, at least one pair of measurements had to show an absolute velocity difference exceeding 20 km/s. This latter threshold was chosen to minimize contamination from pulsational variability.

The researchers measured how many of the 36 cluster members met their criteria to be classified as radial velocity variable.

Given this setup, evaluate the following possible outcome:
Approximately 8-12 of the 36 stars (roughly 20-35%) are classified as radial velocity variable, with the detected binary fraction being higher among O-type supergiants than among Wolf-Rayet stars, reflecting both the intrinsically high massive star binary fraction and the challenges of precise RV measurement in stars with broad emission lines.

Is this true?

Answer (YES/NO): NO